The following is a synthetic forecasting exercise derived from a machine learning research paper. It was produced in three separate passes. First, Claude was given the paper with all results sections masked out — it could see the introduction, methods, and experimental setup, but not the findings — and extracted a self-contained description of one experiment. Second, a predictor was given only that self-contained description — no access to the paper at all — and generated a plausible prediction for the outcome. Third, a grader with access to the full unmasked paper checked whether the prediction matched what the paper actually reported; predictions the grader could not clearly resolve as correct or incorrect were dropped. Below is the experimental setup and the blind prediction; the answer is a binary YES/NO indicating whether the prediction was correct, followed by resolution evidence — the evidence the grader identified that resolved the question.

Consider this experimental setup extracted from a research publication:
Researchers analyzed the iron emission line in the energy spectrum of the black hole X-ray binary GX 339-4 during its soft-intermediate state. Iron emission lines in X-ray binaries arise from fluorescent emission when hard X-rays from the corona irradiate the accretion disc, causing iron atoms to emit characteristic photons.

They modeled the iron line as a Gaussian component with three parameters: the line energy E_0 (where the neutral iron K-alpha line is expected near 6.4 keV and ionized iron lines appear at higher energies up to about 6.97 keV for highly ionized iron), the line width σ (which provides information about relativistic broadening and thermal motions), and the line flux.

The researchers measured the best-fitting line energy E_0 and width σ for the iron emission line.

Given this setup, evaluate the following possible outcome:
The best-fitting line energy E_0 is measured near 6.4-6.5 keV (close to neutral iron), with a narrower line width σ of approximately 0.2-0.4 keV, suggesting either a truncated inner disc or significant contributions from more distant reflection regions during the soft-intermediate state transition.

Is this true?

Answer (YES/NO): NO